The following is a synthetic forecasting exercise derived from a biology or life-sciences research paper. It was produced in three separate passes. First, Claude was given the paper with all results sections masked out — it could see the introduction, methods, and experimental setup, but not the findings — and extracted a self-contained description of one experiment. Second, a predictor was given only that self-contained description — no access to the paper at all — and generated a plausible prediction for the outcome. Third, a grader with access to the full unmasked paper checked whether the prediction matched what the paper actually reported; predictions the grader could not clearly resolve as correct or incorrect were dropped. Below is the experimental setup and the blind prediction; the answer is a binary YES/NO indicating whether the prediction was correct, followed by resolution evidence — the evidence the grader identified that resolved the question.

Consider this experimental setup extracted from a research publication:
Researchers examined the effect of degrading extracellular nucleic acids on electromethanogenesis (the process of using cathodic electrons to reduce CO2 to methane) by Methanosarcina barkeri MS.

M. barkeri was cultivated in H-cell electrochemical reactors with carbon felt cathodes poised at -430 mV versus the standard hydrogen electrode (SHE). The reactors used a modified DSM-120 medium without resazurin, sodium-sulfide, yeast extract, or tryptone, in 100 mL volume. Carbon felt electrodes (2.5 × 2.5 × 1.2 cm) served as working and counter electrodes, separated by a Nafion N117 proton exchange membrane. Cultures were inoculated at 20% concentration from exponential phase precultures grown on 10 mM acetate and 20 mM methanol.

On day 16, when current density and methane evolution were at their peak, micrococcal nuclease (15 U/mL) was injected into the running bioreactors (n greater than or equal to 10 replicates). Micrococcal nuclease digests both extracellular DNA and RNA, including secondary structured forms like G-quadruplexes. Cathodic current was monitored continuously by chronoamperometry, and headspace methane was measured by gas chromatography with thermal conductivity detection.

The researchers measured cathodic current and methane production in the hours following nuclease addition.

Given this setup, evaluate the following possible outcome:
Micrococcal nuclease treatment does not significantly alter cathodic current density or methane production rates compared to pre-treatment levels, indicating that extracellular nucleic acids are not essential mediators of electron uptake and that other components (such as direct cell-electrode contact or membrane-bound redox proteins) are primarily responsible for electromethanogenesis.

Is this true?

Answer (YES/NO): NO